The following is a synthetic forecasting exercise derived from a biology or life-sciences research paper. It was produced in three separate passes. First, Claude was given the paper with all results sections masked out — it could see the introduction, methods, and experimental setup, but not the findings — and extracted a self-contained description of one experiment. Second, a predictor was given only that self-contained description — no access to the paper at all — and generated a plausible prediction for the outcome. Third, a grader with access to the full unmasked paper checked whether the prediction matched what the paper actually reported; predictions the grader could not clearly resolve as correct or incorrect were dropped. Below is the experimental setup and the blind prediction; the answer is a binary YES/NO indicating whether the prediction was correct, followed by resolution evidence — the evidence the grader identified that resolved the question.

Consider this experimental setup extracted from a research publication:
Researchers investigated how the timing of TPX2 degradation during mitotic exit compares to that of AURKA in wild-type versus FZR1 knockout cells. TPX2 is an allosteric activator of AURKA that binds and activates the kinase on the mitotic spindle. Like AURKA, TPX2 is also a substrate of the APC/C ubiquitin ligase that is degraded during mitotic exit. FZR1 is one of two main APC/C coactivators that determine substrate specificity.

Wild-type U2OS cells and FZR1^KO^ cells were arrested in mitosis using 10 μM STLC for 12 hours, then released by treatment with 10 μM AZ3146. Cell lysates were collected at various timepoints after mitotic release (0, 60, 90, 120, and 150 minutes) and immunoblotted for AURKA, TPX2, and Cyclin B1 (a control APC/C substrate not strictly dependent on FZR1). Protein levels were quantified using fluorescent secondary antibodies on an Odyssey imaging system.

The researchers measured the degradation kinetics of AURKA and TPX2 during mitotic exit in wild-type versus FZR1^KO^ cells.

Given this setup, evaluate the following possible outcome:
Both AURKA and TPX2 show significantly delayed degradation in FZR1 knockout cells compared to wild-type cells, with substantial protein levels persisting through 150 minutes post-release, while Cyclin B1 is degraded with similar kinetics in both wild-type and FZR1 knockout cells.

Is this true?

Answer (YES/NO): NO